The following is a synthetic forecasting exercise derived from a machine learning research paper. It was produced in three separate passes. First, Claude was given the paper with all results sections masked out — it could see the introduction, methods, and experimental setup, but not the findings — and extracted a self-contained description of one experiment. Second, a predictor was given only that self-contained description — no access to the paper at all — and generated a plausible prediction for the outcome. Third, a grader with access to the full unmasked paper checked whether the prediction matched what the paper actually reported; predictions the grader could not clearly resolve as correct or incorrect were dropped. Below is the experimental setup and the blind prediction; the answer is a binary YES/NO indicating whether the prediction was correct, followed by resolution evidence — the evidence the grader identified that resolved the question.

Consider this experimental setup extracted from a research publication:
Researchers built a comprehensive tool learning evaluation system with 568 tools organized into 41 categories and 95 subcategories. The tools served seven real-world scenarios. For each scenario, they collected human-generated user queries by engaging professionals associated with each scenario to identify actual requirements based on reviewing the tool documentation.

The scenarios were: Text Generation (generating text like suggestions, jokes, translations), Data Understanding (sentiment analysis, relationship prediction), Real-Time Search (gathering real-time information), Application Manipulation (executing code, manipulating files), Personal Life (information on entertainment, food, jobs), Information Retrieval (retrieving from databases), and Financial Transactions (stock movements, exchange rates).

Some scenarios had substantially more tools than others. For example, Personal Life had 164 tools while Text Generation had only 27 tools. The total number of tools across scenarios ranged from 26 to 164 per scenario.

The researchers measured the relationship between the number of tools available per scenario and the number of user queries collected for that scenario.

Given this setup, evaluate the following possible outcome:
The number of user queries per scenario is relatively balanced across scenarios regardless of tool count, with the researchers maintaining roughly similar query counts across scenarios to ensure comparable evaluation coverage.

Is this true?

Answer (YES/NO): YES